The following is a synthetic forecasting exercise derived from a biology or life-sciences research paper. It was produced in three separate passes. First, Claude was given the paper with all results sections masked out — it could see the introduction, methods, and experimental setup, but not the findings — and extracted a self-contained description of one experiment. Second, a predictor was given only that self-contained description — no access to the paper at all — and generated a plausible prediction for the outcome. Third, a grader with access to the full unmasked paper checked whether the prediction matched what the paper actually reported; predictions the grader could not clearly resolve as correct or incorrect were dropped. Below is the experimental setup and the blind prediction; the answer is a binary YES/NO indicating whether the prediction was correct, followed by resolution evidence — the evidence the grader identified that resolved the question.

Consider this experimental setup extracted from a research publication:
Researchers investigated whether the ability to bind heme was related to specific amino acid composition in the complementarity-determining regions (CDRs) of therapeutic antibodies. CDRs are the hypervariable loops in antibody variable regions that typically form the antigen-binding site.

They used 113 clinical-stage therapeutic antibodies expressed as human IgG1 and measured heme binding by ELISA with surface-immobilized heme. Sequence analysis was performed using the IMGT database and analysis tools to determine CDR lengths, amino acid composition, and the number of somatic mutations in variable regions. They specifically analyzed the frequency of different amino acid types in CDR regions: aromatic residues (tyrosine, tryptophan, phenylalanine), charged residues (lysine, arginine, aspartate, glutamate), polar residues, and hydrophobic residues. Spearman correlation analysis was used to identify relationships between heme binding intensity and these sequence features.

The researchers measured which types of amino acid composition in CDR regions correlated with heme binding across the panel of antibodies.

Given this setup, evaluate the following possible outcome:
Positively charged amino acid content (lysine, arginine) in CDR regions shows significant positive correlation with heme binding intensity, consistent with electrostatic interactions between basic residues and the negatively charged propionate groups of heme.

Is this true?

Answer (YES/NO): YES